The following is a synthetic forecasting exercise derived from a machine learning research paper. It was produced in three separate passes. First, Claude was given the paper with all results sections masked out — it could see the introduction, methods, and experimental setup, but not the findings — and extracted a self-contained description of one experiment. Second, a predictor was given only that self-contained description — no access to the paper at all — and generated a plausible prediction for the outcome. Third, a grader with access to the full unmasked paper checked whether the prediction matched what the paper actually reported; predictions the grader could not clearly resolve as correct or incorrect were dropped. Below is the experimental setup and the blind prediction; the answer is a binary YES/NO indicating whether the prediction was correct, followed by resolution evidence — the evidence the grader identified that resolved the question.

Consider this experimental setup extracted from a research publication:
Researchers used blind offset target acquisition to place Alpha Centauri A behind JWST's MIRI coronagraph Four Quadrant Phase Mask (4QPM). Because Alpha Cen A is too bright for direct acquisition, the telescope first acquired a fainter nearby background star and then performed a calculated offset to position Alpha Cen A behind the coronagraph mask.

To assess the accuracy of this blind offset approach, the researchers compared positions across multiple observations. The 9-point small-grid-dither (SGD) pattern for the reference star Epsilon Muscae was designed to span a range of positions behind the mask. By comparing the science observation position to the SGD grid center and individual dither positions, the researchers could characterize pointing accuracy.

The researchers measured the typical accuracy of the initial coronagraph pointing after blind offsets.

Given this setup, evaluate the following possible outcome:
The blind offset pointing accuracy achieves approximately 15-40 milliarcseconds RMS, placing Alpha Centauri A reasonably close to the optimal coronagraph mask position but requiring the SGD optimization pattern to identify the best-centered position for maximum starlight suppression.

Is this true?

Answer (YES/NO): NO